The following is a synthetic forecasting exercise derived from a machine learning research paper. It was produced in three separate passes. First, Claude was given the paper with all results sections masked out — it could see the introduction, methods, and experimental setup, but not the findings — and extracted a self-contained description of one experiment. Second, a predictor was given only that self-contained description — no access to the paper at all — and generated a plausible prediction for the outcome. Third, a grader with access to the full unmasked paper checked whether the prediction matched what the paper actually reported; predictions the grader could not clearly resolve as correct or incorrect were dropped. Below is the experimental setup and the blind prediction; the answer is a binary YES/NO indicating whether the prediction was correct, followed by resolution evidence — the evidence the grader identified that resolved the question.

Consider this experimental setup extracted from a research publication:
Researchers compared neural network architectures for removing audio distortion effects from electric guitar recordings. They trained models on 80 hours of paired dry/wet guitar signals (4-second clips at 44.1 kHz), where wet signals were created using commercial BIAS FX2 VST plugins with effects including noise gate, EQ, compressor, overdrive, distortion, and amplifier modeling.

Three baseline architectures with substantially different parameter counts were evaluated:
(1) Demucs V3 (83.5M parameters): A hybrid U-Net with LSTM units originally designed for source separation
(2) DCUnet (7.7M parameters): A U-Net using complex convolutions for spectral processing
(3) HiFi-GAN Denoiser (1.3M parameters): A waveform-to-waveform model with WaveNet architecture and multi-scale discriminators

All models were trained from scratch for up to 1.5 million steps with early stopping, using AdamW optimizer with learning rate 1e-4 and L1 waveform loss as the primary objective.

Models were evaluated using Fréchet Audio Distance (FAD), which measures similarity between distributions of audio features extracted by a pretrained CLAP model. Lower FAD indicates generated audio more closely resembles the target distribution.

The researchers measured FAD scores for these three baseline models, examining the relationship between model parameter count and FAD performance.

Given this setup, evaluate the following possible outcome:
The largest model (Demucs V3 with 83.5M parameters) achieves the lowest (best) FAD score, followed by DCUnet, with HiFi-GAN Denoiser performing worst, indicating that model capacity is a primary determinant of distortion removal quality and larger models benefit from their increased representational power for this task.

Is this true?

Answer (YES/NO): NO